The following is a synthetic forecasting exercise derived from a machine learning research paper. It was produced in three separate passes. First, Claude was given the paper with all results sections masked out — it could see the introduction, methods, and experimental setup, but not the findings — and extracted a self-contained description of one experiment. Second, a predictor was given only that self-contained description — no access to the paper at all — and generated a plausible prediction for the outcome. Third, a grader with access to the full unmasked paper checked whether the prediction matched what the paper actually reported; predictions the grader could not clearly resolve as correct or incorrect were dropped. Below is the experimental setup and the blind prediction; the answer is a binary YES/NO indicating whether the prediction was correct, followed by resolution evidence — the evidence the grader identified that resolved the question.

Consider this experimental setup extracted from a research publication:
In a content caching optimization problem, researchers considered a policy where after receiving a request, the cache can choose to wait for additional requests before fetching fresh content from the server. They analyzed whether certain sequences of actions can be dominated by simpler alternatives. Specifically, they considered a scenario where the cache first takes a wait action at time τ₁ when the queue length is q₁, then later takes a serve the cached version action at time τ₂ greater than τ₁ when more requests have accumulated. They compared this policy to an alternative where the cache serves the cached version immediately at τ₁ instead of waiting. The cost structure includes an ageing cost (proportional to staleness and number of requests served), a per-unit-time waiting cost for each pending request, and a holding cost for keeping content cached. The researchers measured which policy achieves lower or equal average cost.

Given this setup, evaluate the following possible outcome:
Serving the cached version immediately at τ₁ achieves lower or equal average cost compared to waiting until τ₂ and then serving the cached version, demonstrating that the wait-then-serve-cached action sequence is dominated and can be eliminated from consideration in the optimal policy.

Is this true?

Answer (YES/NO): YES